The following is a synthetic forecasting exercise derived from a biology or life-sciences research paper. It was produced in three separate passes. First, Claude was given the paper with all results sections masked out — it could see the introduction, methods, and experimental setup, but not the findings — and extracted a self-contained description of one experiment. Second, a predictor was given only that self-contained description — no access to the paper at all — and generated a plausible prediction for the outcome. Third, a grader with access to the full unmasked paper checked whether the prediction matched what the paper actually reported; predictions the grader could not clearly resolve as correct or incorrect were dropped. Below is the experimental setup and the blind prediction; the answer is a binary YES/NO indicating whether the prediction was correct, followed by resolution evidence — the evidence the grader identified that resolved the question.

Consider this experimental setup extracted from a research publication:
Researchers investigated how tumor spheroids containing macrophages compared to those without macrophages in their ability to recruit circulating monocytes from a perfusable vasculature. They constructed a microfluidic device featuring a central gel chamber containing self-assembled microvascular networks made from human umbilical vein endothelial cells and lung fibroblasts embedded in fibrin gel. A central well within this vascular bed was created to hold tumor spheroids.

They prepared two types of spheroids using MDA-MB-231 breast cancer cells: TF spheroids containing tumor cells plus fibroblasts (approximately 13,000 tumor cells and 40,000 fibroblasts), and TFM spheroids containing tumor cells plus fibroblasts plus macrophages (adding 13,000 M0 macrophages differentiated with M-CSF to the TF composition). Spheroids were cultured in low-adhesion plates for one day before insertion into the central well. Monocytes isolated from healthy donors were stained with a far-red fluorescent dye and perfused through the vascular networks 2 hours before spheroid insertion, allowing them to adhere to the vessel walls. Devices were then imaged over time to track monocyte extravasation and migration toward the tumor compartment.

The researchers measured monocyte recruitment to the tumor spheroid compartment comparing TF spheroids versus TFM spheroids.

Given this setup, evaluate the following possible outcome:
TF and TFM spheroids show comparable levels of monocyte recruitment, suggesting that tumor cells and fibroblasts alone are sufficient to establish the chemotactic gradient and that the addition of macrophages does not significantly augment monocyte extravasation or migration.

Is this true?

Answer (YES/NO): NO